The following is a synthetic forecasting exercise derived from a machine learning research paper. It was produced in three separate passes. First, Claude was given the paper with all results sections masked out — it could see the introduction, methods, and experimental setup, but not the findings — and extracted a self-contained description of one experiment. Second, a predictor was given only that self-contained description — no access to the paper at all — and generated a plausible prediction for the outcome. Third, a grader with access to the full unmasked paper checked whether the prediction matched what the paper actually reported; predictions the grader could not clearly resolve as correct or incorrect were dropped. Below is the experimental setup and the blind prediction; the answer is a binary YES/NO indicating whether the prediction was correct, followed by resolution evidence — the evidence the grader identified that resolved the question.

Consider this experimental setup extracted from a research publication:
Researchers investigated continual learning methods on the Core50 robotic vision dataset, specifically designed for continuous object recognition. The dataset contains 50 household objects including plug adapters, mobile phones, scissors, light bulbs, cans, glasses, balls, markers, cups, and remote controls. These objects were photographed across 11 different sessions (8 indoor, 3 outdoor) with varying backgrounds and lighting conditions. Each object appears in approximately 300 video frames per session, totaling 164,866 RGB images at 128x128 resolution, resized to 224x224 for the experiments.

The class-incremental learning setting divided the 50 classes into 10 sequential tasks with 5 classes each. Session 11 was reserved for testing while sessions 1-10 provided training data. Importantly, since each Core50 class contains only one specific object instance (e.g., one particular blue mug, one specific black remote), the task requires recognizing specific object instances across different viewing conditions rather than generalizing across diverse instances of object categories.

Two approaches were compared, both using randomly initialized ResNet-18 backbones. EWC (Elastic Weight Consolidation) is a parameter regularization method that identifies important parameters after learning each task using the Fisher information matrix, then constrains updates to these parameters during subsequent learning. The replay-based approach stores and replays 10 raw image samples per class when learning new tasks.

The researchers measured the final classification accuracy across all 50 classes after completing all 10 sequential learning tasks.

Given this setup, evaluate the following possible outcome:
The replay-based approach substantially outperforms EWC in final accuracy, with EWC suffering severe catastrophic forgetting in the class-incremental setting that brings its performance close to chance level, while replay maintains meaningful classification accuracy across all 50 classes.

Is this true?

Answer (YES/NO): NO